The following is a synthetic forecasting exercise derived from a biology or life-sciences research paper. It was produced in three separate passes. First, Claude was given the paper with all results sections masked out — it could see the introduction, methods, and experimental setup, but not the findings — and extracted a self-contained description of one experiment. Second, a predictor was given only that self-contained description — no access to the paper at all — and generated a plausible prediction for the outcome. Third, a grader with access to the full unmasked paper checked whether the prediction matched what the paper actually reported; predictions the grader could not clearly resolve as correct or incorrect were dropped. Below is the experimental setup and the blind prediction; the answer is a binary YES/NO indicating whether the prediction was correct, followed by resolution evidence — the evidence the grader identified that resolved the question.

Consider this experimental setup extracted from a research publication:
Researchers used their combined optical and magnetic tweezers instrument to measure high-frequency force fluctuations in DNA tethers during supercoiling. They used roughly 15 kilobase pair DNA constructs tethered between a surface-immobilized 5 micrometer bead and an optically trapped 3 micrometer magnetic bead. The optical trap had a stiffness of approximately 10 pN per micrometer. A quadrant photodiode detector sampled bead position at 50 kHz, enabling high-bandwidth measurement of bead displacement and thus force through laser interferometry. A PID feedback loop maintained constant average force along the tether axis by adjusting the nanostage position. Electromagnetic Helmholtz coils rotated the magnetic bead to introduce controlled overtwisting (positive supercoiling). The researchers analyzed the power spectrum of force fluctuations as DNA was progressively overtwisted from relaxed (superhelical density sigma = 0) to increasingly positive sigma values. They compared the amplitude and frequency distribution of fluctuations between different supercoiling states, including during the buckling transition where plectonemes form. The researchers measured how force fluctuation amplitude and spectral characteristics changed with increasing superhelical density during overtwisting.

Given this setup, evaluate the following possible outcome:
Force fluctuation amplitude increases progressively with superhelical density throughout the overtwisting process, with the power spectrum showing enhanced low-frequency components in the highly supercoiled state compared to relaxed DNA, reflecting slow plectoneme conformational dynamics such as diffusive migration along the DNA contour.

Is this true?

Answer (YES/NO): YES